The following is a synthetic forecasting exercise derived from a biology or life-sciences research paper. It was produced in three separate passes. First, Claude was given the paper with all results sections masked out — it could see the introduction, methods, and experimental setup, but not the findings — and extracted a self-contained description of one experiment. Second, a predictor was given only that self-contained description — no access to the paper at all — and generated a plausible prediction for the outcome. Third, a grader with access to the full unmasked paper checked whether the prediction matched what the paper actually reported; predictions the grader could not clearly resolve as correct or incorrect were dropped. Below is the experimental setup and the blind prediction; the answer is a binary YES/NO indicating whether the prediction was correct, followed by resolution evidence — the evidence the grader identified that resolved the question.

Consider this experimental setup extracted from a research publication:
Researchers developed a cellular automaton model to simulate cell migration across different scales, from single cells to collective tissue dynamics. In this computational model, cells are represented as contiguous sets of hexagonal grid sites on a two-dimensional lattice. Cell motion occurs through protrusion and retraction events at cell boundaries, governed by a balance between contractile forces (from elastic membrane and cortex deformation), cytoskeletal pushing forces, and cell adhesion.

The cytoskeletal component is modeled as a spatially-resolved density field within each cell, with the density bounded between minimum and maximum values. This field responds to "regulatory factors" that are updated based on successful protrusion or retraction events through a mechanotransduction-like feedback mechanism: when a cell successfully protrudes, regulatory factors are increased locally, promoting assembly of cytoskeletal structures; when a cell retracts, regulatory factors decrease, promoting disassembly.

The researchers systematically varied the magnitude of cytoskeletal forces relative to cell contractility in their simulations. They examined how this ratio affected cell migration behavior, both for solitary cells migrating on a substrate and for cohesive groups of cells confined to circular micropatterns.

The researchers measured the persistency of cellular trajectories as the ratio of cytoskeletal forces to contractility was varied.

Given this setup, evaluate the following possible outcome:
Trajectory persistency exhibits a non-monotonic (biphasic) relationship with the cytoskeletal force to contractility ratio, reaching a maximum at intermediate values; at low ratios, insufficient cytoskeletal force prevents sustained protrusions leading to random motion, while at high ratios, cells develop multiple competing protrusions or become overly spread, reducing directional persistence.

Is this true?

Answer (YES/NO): YES